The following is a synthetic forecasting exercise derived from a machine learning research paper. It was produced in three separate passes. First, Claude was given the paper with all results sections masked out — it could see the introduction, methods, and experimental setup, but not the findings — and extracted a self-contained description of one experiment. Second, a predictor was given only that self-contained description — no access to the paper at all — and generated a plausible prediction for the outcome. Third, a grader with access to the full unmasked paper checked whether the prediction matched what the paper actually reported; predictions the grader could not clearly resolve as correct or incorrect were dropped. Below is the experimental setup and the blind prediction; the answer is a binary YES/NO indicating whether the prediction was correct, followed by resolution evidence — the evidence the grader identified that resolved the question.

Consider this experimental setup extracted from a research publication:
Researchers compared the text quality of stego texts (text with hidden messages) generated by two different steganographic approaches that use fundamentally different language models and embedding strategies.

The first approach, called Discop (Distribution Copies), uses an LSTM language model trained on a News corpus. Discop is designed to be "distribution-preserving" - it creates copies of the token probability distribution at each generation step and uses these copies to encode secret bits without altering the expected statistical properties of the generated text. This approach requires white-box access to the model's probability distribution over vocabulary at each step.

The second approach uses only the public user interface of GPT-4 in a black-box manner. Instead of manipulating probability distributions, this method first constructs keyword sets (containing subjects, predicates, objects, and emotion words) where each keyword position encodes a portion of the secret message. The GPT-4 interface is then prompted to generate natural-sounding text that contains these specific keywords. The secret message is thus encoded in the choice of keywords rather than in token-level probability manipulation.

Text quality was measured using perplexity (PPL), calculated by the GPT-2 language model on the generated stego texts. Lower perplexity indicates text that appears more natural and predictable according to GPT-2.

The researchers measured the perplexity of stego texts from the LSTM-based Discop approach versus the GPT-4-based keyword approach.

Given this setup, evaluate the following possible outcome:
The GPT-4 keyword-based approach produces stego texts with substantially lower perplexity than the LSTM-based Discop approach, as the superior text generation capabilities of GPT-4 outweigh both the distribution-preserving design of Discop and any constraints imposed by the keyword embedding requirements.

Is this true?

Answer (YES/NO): NO